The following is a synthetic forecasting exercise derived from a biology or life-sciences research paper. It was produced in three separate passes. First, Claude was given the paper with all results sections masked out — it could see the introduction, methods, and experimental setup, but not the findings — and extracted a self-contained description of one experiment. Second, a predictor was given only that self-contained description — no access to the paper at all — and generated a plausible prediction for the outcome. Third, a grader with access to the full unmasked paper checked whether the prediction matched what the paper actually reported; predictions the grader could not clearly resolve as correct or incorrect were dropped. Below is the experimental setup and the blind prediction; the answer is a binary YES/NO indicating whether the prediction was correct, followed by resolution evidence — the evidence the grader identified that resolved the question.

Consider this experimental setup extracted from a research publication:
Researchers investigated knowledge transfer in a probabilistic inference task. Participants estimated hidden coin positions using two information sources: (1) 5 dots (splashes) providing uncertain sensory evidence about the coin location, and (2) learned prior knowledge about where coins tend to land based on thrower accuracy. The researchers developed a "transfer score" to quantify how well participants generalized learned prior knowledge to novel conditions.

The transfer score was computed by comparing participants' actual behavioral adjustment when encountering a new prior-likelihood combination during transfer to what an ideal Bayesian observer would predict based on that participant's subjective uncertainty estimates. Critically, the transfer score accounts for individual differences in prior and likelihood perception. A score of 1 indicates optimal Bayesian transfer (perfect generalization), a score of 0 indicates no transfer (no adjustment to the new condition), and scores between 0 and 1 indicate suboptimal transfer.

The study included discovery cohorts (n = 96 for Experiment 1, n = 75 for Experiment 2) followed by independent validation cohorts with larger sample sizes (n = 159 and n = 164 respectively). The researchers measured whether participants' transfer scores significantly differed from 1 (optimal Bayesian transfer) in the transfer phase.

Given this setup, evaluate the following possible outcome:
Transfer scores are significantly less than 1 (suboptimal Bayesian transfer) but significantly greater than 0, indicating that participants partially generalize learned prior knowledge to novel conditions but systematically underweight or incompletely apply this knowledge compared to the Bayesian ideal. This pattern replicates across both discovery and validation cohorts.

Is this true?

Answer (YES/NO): NO